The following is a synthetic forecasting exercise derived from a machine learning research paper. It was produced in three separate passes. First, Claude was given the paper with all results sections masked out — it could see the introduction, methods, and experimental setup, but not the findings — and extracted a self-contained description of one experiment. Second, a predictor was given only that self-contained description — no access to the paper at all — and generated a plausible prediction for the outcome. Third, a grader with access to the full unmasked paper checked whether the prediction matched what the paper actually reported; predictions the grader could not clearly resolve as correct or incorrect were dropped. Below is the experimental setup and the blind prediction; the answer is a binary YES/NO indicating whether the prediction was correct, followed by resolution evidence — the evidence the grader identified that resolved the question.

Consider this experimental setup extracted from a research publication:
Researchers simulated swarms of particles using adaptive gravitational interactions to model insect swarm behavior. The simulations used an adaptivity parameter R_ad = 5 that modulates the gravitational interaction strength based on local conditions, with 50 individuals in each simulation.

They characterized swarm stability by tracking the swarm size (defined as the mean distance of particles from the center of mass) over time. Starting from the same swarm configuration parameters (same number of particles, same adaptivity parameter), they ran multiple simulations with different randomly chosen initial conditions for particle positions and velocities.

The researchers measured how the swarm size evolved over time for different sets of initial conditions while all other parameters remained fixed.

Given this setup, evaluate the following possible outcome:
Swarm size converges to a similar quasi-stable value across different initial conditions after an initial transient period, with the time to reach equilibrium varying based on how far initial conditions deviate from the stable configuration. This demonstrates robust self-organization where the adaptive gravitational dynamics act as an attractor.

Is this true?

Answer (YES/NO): NO